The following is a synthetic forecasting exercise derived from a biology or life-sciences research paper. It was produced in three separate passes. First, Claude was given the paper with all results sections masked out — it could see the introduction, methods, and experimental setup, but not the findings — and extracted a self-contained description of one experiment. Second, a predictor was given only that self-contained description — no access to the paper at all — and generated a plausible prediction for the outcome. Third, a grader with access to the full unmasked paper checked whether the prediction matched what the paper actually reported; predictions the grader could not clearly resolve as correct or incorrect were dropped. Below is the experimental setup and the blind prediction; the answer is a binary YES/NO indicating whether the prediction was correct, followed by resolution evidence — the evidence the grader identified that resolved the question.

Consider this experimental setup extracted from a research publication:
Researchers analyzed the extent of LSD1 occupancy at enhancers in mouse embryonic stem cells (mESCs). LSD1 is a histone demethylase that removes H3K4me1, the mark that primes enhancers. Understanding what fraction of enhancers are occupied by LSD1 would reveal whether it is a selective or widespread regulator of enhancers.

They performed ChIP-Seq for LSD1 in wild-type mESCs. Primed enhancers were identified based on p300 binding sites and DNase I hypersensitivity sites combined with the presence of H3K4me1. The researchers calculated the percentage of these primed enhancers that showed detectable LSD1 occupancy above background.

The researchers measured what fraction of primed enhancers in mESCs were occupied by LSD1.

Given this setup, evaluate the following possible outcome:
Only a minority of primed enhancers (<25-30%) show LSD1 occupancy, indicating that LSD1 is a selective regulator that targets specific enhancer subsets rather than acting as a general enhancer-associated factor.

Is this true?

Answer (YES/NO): NO